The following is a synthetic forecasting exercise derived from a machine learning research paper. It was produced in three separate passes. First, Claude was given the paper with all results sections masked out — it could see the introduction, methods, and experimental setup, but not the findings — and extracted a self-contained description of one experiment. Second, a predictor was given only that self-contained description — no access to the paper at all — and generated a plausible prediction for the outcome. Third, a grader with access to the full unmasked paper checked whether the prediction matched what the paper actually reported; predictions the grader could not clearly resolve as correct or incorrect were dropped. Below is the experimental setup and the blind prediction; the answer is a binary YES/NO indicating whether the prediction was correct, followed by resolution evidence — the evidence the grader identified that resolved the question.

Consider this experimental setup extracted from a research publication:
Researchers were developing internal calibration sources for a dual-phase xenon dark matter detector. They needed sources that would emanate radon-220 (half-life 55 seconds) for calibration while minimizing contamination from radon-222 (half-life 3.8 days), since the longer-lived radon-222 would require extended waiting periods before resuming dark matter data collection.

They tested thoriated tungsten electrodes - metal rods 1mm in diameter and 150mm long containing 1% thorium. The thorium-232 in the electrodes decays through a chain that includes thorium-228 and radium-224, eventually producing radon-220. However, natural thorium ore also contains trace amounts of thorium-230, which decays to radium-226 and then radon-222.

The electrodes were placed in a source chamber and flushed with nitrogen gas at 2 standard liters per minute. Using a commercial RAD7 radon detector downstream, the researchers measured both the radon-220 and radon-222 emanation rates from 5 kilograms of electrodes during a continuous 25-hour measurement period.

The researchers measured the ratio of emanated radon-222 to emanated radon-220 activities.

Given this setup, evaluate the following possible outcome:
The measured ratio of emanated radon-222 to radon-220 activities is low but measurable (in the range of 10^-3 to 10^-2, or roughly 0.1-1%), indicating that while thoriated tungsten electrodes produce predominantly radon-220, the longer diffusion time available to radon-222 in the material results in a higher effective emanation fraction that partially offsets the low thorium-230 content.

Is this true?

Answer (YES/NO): NO